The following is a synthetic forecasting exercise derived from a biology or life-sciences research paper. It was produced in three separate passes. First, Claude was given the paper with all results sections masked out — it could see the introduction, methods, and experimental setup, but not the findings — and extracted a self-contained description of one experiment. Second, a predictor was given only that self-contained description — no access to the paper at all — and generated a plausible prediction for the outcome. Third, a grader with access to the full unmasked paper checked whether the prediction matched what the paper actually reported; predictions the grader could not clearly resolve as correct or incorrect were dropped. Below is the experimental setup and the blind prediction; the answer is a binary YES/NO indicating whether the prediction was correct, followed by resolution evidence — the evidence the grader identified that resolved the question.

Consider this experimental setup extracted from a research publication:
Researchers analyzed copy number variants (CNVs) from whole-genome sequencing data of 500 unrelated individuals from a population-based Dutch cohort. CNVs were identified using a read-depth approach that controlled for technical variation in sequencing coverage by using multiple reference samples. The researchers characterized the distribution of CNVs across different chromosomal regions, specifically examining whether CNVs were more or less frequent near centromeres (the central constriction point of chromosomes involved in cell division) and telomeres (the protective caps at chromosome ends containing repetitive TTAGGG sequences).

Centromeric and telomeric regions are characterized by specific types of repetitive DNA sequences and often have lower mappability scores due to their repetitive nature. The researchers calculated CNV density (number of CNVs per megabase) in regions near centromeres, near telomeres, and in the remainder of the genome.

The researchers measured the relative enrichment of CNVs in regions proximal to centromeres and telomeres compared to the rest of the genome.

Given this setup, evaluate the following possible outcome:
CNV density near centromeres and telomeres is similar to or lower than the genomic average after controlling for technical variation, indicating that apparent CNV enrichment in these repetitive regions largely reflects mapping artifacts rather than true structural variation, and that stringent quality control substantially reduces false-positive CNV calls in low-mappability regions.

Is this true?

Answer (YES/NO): NO